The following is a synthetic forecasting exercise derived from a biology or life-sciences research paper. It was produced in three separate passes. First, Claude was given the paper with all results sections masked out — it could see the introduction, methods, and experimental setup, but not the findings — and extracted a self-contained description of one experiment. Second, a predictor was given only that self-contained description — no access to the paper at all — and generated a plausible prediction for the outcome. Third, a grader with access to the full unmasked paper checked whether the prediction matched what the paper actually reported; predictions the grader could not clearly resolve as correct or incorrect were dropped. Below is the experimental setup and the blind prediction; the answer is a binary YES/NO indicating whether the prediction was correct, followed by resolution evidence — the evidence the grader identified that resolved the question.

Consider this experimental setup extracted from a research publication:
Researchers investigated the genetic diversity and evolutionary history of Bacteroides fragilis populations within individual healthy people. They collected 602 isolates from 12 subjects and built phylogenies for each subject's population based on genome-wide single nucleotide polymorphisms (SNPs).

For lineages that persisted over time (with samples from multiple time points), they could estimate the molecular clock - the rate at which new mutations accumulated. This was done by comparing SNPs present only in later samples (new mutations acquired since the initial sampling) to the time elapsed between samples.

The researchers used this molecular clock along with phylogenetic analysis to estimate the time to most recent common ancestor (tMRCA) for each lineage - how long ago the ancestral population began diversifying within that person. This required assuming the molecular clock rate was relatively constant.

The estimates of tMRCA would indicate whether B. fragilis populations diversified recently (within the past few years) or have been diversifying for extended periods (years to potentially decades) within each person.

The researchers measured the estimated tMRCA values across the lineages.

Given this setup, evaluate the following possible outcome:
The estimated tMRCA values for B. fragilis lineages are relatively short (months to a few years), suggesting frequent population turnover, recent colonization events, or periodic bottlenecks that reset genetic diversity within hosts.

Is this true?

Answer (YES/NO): NO